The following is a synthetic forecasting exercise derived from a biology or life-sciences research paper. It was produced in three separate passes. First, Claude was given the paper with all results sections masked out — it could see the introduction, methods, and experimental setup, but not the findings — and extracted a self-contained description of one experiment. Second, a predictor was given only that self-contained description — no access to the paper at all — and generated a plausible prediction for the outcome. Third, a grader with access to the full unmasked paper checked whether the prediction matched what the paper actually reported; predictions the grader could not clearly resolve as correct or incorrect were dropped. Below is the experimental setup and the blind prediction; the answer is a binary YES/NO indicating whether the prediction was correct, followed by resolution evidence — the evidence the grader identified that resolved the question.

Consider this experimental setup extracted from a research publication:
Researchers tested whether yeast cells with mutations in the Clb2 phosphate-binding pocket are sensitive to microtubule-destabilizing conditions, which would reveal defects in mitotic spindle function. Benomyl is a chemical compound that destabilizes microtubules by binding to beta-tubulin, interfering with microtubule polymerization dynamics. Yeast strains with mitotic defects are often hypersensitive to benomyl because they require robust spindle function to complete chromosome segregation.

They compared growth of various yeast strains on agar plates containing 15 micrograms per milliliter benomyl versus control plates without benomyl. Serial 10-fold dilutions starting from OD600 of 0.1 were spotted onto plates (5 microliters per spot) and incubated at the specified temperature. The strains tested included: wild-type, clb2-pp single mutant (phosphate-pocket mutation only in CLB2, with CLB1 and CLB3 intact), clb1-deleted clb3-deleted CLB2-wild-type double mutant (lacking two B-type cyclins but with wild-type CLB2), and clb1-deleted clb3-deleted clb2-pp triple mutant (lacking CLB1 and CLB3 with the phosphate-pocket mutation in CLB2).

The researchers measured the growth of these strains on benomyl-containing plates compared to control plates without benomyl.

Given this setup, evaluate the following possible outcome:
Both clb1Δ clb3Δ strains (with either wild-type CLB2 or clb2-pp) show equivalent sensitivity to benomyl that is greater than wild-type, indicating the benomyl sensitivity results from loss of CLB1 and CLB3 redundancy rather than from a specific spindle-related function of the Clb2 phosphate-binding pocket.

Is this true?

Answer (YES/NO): YES